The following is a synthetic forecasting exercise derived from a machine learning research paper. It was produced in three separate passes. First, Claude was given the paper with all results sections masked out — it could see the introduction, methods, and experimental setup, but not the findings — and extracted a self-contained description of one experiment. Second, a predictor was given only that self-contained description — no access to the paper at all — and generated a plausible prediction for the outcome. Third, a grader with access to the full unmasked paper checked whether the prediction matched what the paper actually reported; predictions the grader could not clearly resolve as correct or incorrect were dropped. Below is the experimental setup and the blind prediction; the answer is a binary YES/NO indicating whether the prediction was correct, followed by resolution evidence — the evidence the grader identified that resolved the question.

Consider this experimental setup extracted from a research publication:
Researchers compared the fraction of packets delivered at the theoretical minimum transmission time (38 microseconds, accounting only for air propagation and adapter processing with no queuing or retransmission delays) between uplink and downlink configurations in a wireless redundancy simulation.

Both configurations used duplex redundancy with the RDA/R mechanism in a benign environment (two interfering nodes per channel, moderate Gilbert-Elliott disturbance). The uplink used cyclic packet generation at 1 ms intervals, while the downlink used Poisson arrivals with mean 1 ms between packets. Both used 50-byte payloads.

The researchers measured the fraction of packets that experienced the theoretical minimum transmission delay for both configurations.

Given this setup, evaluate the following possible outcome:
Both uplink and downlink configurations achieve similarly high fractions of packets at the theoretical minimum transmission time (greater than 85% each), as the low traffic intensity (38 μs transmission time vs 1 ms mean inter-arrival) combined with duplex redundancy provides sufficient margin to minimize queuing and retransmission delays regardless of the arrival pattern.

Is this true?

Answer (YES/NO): NO